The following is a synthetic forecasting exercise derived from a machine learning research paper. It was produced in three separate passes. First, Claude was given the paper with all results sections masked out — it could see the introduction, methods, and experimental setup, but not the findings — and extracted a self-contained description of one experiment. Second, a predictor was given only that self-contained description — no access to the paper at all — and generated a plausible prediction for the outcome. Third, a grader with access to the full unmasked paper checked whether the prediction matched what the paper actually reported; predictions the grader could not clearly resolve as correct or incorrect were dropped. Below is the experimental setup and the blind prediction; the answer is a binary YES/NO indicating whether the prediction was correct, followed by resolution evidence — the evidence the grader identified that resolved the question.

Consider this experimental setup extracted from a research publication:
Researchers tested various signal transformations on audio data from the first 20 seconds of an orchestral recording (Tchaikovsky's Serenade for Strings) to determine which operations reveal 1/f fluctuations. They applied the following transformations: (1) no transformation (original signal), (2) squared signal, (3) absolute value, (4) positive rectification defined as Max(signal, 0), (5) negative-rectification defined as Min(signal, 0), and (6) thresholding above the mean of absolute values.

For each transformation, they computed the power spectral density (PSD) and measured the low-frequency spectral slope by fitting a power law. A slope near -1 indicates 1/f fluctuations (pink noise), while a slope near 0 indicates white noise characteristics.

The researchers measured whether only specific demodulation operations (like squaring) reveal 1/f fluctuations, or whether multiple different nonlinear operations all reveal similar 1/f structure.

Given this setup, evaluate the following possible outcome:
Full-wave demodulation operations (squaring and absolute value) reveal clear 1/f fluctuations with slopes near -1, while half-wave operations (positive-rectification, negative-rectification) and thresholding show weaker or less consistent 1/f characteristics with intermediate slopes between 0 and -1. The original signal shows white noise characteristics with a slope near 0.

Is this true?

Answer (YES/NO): NO